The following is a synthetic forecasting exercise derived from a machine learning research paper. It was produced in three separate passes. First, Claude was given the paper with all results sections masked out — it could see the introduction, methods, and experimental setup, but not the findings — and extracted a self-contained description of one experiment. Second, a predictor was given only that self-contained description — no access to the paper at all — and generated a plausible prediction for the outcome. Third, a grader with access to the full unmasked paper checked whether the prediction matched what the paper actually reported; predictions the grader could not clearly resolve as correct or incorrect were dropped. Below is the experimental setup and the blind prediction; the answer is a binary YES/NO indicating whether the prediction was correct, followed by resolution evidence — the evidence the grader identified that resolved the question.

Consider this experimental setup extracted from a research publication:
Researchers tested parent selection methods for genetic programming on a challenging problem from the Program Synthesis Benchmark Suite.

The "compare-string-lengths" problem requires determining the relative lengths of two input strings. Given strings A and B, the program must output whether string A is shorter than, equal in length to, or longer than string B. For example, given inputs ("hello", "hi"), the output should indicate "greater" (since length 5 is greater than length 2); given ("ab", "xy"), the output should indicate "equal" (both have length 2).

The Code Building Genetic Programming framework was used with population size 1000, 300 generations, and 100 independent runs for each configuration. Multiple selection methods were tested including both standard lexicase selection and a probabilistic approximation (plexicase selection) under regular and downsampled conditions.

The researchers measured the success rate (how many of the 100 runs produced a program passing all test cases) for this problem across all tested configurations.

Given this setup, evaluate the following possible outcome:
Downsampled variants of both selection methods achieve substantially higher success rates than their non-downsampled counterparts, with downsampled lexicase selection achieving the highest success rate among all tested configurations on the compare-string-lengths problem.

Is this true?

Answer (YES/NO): NO